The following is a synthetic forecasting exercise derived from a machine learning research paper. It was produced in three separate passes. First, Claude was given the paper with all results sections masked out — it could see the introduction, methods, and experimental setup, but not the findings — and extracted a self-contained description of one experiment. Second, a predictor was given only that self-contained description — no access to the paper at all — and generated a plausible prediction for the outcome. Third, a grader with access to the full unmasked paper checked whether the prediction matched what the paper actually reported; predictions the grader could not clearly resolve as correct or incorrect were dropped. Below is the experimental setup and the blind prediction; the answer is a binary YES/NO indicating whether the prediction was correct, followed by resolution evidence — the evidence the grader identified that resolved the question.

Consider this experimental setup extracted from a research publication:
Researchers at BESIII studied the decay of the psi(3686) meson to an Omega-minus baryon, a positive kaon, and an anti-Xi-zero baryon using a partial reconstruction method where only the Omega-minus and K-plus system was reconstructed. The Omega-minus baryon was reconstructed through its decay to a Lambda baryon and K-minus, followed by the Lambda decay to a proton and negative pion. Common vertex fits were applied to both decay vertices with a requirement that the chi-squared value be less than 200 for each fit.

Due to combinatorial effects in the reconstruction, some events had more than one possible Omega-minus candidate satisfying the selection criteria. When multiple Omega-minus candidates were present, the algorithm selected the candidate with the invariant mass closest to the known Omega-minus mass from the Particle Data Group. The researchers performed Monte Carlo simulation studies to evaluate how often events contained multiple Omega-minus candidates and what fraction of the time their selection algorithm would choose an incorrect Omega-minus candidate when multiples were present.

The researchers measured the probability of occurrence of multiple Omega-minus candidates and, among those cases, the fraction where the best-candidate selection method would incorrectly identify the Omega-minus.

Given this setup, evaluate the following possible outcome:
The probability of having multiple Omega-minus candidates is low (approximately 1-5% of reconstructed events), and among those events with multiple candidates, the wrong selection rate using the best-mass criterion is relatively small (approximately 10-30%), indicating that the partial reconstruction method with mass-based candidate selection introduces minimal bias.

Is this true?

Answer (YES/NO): NO